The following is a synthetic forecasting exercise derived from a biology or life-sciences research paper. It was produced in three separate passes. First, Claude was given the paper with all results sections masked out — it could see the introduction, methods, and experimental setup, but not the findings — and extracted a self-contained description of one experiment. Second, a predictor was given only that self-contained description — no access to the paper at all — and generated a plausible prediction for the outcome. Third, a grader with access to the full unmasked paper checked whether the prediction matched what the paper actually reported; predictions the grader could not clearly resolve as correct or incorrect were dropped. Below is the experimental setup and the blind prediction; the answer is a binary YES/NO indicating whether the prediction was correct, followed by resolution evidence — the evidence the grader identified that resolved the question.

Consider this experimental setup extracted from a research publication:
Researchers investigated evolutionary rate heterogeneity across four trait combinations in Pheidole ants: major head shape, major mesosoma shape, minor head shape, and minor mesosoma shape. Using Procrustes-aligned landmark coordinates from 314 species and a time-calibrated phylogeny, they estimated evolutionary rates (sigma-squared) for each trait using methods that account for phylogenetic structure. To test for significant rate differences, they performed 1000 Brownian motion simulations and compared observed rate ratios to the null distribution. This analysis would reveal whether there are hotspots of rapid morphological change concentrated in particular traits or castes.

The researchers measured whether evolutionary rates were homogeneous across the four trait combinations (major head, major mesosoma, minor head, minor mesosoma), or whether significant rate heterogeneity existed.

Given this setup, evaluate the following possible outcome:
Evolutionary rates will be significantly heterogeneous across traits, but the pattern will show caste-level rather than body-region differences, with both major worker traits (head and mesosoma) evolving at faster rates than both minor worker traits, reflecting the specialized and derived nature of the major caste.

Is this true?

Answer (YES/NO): NO